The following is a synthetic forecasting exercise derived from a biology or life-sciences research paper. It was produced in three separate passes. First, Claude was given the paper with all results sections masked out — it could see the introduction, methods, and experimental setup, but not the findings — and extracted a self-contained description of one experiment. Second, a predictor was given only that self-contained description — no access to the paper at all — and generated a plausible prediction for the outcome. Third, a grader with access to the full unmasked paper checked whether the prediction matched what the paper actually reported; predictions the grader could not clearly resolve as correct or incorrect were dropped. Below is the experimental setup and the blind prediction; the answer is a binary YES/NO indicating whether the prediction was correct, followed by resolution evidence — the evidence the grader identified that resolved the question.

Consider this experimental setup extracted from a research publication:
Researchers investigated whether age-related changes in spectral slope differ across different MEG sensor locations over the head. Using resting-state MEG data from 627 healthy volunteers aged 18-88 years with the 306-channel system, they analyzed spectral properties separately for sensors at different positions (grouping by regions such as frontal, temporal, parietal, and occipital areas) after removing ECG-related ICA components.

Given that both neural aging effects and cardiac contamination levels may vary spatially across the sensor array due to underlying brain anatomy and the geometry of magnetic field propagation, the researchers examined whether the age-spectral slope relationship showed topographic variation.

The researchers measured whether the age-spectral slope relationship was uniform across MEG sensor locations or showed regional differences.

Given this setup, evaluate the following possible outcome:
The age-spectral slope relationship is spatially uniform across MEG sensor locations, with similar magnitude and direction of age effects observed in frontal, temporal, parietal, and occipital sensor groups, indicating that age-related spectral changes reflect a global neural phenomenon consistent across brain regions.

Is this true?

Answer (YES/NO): NO